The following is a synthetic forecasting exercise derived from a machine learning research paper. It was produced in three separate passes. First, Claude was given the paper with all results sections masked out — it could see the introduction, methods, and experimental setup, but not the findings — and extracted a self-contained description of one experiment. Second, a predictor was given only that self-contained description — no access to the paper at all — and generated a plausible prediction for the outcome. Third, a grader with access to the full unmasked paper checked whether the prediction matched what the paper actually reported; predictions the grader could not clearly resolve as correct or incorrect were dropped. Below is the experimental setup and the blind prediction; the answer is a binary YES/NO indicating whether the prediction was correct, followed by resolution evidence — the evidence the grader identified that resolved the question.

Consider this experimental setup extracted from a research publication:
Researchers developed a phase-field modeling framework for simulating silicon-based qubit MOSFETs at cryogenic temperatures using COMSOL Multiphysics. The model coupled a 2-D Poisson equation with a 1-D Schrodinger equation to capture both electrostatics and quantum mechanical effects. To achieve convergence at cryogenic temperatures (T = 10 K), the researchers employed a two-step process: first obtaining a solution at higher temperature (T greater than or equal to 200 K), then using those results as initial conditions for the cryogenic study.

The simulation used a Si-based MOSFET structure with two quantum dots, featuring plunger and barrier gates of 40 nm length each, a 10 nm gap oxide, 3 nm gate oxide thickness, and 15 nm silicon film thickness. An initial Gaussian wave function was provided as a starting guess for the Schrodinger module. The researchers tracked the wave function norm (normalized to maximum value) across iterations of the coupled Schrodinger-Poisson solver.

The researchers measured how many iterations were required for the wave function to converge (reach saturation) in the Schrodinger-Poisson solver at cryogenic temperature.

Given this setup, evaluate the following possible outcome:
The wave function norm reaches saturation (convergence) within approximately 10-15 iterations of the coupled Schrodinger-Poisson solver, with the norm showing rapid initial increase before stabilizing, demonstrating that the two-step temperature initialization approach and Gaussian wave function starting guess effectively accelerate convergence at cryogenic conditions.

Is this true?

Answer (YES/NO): NO